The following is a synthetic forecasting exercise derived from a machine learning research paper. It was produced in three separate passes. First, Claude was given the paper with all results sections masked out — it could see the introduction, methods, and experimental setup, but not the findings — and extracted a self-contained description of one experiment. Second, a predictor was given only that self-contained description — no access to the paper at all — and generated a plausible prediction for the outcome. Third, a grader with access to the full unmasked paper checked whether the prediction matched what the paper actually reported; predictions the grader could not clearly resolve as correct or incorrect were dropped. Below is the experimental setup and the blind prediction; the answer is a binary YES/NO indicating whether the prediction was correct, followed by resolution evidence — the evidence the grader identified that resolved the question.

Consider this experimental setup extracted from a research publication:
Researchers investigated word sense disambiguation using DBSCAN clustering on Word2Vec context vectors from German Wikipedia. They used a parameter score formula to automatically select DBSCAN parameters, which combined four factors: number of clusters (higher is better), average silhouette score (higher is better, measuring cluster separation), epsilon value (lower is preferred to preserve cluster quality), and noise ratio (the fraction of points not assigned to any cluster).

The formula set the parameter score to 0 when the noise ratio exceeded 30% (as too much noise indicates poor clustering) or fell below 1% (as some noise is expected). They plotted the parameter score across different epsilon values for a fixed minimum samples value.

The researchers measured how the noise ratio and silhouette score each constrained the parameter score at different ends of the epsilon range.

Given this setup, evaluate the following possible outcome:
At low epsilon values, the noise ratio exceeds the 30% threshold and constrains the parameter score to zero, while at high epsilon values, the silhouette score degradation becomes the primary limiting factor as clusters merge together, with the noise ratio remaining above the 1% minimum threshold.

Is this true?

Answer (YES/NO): YES